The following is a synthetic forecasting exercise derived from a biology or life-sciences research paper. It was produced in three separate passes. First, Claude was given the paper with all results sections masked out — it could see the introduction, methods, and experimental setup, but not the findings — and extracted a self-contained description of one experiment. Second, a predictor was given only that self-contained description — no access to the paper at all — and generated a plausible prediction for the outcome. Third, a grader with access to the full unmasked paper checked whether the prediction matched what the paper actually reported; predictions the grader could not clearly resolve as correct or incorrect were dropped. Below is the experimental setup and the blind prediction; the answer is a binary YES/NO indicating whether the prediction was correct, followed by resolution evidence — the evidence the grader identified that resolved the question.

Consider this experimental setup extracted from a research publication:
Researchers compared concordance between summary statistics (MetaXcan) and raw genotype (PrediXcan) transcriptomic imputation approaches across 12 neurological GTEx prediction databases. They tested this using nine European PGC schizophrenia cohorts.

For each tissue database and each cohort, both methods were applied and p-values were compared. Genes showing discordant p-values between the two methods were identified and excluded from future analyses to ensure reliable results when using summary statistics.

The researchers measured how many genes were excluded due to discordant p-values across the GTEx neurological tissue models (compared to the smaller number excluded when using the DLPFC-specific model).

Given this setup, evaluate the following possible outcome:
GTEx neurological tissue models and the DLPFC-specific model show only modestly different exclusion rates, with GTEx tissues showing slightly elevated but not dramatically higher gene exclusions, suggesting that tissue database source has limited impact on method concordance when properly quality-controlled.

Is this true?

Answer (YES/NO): NO